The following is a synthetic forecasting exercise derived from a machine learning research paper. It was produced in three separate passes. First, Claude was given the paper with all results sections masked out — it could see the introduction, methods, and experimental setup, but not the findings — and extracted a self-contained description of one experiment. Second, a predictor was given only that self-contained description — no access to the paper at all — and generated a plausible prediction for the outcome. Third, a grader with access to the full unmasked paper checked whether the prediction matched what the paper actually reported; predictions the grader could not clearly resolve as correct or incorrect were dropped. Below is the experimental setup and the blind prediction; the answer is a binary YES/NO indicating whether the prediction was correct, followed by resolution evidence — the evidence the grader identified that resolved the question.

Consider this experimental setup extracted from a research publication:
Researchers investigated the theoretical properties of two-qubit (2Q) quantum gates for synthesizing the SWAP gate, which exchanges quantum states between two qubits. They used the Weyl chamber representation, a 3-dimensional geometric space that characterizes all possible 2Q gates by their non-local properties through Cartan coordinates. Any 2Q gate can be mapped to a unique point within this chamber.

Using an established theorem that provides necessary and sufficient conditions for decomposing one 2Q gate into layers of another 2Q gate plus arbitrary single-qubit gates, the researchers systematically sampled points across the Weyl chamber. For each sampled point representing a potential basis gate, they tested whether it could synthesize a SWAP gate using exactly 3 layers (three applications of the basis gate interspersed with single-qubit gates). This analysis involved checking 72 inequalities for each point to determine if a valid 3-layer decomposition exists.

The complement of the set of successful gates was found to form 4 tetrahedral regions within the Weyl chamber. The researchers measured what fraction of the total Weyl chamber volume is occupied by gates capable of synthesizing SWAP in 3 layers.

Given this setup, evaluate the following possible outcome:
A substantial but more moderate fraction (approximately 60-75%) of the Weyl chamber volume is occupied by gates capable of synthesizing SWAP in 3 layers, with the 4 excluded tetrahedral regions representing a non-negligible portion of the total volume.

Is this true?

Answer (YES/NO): YES